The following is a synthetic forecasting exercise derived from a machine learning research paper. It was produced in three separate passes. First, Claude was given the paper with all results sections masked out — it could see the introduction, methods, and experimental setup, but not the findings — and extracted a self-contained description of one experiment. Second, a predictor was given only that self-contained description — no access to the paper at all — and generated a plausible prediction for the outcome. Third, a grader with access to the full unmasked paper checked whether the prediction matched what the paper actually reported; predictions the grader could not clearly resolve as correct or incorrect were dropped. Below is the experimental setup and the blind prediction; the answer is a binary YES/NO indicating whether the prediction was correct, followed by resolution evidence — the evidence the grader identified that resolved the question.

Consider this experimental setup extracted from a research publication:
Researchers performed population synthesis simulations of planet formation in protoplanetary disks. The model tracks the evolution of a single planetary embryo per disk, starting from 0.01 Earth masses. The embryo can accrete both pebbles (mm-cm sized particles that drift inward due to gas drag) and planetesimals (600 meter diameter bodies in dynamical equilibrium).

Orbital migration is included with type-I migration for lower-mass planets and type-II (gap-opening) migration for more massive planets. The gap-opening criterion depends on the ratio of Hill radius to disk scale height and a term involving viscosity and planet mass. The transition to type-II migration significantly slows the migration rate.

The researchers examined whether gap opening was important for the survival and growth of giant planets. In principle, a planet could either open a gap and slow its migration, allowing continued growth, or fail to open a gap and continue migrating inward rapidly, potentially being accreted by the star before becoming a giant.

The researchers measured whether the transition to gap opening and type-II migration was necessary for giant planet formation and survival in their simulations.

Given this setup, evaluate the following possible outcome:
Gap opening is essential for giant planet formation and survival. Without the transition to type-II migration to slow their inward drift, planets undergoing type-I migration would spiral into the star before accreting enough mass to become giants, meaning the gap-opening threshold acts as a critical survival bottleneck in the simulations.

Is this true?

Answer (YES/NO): YES